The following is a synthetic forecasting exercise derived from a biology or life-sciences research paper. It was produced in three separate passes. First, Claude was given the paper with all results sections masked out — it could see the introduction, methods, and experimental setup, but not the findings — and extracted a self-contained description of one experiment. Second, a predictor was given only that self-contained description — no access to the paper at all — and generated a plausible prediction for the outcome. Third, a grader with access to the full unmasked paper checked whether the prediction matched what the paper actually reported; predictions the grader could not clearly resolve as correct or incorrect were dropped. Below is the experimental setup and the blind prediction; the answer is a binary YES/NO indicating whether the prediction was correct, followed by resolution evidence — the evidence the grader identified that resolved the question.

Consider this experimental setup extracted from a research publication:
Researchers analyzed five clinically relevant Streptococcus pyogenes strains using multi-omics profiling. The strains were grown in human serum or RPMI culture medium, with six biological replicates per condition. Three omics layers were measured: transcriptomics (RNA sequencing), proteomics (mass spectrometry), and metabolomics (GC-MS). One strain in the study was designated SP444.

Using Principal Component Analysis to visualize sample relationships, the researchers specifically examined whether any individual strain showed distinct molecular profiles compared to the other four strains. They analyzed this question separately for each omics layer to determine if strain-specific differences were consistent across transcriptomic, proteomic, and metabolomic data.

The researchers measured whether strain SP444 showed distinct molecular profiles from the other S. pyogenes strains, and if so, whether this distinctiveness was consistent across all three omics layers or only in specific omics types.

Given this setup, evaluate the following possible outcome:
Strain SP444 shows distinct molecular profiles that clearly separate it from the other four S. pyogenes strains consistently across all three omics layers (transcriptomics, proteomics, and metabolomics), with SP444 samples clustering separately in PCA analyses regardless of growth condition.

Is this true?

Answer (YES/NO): NO